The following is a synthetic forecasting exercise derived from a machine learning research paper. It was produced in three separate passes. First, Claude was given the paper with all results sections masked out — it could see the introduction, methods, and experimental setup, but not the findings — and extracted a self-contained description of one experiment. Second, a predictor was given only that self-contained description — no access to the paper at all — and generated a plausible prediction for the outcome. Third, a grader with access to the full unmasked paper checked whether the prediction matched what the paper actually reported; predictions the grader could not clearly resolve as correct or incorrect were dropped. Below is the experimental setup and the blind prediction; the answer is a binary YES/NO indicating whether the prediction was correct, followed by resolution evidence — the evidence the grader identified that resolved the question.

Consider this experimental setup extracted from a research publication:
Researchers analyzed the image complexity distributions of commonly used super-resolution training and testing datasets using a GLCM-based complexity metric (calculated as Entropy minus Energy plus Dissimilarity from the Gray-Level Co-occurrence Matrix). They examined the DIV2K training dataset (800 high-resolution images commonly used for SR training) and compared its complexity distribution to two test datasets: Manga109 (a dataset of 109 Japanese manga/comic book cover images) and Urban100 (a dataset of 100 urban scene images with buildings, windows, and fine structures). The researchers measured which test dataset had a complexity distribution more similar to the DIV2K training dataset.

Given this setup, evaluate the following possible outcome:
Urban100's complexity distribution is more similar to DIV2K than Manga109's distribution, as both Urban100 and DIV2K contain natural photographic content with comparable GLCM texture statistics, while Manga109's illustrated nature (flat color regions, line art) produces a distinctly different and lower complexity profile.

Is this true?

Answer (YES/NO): NO